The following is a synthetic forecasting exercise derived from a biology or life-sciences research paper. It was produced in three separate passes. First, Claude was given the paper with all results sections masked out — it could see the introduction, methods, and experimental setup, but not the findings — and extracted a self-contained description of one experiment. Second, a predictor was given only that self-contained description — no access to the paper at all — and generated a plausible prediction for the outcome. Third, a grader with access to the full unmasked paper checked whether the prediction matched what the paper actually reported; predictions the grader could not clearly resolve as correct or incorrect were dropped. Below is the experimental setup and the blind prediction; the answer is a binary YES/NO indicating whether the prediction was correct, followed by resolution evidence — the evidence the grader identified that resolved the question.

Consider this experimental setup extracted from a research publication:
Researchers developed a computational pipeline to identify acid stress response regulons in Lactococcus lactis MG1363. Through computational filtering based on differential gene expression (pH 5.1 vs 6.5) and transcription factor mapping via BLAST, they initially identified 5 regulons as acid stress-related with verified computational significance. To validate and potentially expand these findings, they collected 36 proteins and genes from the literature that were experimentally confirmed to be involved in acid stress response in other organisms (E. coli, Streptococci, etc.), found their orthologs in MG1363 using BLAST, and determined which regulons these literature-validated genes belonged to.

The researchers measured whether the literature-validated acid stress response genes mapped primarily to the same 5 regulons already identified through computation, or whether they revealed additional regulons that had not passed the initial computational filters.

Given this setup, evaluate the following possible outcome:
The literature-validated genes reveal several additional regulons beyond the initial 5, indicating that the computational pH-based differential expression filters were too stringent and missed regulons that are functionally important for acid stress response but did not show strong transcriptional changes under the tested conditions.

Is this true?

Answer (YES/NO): YES